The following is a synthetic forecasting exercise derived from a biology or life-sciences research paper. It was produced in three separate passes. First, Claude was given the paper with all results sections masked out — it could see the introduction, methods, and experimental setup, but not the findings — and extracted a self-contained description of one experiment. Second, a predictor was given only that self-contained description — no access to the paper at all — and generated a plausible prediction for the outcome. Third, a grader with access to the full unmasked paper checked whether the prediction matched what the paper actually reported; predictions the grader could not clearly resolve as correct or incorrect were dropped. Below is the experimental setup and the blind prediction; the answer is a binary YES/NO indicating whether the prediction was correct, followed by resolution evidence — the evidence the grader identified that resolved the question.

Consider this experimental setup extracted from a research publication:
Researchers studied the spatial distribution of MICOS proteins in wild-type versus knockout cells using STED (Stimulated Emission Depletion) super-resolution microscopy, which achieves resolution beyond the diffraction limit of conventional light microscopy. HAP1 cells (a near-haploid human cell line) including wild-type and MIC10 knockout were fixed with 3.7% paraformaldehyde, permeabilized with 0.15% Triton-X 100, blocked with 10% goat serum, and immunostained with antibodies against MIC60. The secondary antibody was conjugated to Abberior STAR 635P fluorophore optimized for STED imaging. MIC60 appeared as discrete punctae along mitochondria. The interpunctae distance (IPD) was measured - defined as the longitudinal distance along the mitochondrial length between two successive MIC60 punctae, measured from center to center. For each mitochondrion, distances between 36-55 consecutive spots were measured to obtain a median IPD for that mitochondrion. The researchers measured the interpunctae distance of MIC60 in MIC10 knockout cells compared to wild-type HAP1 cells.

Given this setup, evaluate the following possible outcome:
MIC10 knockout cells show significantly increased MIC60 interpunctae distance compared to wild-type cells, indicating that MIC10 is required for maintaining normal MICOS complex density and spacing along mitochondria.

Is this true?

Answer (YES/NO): NO